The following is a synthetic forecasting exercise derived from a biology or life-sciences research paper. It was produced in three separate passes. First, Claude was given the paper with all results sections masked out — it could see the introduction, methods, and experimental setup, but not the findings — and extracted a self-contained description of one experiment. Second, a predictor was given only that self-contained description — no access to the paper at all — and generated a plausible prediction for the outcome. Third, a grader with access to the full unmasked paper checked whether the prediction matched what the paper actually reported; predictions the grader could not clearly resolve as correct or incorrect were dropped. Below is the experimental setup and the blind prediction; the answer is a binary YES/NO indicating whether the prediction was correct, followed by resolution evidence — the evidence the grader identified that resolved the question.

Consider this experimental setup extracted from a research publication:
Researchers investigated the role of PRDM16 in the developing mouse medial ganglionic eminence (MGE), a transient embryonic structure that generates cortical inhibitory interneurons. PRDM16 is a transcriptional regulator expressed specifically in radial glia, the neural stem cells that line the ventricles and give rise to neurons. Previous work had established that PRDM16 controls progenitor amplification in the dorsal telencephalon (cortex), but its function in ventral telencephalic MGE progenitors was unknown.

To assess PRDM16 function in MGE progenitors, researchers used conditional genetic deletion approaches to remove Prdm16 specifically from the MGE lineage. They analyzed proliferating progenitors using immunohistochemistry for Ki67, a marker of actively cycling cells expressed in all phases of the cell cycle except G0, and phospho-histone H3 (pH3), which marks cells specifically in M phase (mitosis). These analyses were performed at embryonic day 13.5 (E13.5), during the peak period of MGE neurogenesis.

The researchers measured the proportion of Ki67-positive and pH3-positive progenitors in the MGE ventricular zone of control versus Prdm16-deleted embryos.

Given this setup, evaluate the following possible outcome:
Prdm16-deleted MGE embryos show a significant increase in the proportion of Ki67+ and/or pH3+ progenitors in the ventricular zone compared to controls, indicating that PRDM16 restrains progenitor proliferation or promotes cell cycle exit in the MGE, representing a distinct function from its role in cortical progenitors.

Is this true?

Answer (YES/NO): NO